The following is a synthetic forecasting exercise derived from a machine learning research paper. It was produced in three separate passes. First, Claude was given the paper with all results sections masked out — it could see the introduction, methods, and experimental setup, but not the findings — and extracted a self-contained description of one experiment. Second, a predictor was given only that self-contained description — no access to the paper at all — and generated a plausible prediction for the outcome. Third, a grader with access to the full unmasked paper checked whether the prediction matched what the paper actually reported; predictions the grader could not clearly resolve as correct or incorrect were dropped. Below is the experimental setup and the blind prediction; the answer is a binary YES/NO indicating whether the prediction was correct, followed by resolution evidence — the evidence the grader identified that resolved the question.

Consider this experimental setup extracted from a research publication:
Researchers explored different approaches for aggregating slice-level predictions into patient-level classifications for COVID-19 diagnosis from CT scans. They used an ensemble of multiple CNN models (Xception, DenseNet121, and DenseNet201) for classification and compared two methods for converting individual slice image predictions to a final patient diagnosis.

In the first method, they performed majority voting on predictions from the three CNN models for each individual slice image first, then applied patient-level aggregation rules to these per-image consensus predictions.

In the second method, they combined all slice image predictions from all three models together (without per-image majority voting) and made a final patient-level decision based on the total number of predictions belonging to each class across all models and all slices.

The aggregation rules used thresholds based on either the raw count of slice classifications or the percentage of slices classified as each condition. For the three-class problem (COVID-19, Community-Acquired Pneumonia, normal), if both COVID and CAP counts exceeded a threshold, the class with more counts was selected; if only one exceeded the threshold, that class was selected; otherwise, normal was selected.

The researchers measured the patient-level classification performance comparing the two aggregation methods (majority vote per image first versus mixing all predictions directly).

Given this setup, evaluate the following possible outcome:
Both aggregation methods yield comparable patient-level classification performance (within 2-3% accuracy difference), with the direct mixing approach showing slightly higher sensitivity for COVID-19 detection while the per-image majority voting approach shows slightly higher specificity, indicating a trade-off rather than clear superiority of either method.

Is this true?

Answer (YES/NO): NO